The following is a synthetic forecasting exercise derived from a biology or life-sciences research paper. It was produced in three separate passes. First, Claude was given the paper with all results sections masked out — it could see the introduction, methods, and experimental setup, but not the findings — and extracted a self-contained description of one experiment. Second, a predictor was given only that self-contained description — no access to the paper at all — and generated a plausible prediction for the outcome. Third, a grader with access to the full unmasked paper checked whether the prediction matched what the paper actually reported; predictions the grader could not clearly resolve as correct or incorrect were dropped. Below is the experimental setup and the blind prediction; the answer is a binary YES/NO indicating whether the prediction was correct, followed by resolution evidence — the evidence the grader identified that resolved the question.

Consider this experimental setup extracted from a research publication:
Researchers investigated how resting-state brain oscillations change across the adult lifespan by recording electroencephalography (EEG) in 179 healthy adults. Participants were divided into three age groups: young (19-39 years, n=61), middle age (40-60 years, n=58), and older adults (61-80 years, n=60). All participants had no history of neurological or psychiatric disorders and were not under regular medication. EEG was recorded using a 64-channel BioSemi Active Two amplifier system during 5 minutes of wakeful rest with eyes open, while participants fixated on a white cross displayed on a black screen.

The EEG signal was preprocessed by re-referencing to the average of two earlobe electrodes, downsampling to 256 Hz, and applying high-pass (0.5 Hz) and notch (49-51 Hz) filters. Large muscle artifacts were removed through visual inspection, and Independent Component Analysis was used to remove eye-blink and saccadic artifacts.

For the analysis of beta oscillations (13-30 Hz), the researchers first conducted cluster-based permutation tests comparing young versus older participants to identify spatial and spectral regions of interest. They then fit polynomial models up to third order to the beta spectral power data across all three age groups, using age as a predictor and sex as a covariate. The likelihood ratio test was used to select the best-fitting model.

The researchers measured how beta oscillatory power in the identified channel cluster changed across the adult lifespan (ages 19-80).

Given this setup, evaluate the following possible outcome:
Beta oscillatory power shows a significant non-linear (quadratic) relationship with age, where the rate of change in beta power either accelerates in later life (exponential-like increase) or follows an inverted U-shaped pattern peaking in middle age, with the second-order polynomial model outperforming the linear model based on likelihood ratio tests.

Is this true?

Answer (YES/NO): YES